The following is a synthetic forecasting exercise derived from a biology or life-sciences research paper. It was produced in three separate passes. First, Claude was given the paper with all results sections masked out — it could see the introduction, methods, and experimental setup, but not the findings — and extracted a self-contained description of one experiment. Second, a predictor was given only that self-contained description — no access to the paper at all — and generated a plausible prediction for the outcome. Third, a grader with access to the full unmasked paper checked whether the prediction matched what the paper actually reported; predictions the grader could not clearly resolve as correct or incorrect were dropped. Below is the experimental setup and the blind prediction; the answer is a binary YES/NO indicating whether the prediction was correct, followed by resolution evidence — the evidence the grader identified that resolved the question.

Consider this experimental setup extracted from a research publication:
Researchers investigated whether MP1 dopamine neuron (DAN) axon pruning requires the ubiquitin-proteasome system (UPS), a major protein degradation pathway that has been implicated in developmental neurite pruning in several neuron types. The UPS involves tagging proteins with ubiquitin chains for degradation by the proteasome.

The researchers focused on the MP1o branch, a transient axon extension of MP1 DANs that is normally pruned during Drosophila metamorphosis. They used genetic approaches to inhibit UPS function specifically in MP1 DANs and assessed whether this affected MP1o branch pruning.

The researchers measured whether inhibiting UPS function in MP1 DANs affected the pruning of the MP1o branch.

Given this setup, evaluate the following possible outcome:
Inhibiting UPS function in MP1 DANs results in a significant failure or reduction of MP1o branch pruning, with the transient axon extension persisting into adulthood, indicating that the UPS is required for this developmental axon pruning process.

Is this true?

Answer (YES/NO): NO